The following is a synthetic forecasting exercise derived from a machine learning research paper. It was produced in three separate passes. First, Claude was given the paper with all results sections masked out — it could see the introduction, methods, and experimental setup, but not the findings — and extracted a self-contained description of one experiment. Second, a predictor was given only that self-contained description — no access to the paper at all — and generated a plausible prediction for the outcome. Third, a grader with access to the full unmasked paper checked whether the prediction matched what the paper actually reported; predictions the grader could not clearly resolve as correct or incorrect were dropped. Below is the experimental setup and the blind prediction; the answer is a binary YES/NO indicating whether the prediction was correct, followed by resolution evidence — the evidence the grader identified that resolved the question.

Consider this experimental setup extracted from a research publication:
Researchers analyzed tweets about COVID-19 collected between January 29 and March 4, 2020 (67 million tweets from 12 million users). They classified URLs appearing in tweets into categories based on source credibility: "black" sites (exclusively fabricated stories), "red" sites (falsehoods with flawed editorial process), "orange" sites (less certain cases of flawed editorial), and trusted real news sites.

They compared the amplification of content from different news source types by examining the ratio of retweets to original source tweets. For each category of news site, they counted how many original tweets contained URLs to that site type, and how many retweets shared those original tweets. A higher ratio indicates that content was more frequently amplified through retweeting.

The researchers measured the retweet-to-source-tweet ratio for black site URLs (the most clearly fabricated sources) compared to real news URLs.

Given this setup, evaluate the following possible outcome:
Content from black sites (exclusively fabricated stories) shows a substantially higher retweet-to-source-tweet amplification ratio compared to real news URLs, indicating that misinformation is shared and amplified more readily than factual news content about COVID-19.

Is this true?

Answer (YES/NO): YES